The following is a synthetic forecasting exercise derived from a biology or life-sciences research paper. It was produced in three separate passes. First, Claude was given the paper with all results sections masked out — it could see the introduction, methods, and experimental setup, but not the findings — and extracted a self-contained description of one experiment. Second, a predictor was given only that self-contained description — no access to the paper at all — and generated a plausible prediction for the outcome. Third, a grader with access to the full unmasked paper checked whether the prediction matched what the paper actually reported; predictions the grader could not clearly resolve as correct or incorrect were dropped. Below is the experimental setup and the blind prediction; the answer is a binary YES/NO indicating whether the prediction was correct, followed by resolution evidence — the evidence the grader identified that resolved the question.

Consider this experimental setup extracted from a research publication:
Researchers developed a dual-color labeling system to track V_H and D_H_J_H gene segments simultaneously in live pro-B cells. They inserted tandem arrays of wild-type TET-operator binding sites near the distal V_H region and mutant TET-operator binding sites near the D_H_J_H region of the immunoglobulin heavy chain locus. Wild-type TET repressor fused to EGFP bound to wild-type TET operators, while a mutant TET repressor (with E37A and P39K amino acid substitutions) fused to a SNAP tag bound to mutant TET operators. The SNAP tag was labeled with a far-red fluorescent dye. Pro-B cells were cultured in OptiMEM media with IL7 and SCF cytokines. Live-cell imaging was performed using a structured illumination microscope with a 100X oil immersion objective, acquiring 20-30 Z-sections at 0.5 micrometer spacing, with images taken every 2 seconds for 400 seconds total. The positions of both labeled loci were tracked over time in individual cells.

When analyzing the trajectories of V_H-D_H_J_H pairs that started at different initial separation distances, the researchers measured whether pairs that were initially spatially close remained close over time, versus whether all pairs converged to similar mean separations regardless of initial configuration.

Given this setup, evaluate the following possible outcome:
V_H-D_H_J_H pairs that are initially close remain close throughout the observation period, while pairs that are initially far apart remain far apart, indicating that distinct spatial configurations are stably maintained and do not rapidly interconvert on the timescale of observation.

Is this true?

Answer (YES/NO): YES